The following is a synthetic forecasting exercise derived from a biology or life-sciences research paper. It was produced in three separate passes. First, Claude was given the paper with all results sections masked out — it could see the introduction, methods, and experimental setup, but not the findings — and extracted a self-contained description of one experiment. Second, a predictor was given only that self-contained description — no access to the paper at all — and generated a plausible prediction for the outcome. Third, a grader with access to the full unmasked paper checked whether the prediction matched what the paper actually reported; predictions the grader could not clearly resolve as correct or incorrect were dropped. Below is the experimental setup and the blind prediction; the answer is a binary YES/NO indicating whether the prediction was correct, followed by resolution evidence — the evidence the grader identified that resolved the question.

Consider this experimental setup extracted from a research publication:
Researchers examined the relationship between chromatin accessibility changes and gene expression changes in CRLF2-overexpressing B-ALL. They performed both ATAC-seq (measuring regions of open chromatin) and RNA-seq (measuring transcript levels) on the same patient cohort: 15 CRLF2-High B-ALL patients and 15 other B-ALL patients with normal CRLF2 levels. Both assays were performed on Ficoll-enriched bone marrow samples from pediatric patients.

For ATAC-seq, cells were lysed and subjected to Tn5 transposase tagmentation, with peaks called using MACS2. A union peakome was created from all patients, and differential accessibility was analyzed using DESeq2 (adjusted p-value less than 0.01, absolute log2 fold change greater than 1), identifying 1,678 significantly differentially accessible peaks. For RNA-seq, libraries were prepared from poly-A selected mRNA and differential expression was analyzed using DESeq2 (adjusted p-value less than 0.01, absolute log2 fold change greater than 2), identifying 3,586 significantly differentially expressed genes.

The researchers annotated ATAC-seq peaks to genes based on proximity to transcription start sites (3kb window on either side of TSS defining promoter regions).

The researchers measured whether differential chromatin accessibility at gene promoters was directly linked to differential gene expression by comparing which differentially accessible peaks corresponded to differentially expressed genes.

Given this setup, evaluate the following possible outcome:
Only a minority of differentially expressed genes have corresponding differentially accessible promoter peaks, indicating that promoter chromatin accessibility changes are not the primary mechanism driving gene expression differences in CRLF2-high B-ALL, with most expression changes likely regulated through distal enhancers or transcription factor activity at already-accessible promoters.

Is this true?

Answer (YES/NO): YES